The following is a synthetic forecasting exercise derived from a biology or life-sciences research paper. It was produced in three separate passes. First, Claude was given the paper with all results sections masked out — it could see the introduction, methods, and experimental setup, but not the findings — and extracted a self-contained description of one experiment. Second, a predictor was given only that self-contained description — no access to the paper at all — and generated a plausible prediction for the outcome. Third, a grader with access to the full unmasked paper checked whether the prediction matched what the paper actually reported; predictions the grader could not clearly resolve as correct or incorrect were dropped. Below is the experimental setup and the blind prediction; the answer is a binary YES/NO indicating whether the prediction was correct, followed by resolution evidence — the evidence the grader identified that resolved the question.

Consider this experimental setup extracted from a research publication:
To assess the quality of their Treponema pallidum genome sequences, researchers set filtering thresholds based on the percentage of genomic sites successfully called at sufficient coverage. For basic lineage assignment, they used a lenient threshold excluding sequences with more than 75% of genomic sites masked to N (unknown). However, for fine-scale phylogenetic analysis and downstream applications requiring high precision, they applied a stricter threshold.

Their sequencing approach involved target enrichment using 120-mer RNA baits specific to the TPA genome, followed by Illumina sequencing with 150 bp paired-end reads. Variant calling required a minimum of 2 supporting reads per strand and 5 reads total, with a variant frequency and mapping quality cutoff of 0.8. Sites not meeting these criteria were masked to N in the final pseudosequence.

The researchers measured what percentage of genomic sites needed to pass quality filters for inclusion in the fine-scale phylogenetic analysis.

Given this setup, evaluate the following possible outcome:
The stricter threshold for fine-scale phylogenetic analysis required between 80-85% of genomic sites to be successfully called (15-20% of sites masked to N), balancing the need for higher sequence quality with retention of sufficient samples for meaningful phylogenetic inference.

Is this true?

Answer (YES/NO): NO